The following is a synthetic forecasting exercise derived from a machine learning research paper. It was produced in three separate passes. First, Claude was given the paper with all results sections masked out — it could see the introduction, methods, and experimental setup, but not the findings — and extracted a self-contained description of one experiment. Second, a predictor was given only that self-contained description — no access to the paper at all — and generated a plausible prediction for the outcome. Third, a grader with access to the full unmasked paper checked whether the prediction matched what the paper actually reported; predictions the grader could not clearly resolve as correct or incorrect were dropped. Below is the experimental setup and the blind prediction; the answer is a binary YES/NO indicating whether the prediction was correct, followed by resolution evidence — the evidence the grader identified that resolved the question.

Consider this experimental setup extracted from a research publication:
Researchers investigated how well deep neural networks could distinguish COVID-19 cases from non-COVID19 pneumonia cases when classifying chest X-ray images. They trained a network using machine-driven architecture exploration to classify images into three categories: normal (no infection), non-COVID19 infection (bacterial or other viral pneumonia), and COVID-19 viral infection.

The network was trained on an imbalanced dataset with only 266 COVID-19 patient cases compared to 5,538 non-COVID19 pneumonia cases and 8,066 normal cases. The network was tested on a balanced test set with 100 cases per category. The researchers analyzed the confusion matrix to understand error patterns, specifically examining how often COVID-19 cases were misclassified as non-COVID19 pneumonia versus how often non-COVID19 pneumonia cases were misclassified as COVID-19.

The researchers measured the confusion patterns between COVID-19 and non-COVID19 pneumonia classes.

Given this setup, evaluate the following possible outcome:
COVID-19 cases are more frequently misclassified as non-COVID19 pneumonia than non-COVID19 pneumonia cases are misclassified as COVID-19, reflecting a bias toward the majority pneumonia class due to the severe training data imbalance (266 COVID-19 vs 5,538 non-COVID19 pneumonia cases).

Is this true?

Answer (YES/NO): YES